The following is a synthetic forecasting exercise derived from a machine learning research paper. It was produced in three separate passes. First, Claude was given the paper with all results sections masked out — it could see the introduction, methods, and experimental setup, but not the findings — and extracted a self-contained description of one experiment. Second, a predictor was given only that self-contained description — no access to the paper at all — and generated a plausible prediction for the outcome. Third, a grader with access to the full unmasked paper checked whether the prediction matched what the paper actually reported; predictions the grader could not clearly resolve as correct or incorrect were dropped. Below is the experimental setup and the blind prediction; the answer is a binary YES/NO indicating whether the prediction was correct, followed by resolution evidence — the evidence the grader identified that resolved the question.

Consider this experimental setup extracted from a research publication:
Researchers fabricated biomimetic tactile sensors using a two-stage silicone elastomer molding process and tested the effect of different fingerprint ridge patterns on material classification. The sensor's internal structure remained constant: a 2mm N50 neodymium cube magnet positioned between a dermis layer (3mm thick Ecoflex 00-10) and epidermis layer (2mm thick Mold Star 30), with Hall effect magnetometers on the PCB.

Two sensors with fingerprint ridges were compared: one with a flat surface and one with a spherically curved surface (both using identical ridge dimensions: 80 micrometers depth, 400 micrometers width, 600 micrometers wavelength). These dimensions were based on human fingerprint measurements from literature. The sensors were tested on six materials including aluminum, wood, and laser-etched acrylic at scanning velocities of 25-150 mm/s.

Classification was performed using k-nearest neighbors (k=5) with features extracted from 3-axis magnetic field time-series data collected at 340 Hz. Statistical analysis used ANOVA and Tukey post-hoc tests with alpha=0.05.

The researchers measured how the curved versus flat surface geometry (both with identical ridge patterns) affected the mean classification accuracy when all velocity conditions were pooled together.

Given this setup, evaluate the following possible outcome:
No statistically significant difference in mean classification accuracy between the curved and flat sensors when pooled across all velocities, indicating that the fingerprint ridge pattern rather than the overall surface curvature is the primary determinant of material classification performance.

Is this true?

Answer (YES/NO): NO